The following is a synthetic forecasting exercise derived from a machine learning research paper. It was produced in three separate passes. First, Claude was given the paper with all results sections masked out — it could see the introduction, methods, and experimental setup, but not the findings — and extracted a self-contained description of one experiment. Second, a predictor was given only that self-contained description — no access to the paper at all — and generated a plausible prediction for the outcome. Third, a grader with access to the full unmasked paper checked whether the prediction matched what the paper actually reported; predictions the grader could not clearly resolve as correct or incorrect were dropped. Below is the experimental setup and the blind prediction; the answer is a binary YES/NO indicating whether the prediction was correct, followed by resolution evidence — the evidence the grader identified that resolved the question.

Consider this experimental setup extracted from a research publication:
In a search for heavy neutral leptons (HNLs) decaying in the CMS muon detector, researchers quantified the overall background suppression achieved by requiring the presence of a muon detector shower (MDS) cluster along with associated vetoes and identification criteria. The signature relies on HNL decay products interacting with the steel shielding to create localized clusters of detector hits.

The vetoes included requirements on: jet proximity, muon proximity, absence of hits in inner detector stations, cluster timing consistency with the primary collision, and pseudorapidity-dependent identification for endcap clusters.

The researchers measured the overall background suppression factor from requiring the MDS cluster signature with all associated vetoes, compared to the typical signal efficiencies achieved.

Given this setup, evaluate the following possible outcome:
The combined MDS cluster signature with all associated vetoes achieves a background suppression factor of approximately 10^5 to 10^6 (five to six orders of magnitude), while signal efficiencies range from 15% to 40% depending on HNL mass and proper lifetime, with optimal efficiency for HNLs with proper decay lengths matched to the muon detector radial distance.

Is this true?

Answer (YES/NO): NO